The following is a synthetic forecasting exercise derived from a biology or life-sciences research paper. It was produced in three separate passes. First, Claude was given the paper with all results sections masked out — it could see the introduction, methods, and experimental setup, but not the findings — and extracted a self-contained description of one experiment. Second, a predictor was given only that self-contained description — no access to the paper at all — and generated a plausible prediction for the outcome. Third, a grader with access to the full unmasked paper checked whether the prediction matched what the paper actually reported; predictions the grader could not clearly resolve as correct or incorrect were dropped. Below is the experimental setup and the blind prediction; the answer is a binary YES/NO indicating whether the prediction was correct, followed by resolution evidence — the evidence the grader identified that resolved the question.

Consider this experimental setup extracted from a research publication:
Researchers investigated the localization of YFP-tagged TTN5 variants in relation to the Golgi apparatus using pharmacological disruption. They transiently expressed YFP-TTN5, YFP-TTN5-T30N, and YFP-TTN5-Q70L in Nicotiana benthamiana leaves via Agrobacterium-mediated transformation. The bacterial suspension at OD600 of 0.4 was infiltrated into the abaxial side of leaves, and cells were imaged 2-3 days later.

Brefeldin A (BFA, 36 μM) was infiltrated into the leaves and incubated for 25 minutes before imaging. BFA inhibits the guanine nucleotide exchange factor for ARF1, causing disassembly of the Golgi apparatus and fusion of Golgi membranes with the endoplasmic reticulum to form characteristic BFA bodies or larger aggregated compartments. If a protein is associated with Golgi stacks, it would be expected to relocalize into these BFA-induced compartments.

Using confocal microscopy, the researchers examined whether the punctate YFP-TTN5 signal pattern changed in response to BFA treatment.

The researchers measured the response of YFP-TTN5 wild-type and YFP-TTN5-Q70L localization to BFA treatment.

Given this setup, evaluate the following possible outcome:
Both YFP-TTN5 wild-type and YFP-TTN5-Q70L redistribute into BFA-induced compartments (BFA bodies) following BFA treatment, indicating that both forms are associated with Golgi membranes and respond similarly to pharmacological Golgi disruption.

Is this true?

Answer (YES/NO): YES